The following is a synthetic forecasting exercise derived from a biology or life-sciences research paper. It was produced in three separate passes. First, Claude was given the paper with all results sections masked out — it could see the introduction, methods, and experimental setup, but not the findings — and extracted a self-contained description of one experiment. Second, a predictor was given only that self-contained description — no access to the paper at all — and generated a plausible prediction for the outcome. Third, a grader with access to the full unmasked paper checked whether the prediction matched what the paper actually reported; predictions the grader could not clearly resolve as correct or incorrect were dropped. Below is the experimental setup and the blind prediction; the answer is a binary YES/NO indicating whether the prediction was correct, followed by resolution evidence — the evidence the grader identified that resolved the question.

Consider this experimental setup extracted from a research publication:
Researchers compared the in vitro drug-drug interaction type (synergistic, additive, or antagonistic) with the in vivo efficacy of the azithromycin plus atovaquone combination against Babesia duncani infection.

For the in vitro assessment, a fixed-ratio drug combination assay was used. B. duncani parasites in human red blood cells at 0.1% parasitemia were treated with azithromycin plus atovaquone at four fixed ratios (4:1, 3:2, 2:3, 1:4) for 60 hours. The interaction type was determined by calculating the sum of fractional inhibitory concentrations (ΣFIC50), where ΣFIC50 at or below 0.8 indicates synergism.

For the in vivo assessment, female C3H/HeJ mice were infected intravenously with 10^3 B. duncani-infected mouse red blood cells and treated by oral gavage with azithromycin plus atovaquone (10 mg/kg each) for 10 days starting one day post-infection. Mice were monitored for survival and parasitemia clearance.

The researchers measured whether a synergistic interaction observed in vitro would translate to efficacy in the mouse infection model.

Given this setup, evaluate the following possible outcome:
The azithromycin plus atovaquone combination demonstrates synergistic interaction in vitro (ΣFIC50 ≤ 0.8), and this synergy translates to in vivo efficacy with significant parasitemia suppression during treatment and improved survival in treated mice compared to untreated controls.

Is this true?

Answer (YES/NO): NO